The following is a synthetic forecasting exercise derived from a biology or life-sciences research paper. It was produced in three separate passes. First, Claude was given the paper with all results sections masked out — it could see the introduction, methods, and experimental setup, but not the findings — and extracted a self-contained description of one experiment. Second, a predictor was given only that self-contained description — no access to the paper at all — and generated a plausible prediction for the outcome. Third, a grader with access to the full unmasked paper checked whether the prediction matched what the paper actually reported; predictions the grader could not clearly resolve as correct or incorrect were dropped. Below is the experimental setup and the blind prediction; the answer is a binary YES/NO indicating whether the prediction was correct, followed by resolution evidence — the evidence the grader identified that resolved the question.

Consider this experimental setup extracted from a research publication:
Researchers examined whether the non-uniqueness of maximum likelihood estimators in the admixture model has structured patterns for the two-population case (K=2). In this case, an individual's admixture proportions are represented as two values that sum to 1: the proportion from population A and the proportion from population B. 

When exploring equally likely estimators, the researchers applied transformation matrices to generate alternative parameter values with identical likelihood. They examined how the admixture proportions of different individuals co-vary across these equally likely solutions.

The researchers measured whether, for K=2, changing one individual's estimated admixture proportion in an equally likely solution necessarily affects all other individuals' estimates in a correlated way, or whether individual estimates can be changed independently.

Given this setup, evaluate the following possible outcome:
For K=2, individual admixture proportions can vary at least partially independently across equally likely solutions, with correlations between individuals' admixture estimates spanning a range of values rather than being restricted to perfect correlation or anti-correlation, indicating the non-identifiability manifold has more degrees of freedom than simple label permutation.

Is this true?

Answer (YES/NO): NO